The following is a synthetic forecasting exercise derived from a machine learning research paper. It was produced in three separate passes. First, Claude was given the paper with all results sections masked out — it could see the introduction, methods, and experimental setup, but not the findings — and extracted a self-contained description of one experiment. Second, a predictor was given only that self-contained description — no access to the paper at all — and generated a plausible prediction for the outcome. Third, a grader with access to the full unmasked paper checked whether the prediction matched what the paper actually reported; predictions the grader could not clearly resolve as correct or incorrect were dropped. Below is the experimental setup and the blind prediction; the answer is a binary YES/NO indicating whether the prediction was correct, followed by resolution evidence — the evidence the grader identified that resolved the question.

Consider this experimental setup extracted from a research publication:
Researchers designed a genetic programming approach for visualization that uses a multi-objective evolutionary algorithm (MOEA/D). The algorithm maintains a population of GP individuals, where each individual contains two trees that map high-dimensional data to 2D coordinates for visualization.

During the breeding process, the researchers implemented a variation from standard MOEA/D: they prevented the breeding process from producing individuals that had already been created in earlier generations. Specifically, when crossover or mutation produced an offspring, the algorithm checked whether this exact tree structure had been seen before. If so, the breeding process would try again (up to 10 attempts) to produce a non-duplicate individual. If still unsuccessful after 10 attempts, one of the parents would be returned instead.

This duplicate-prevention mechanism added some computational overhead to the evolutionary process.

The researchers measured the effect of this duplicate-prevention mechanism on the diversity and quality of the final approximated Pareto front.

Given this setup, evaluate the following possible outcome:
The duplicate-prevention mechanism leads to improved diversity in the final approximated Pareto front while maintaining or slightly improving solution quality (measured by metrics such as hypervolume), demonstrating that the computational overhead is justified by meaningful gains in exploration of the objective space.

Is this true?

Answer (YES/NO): NO